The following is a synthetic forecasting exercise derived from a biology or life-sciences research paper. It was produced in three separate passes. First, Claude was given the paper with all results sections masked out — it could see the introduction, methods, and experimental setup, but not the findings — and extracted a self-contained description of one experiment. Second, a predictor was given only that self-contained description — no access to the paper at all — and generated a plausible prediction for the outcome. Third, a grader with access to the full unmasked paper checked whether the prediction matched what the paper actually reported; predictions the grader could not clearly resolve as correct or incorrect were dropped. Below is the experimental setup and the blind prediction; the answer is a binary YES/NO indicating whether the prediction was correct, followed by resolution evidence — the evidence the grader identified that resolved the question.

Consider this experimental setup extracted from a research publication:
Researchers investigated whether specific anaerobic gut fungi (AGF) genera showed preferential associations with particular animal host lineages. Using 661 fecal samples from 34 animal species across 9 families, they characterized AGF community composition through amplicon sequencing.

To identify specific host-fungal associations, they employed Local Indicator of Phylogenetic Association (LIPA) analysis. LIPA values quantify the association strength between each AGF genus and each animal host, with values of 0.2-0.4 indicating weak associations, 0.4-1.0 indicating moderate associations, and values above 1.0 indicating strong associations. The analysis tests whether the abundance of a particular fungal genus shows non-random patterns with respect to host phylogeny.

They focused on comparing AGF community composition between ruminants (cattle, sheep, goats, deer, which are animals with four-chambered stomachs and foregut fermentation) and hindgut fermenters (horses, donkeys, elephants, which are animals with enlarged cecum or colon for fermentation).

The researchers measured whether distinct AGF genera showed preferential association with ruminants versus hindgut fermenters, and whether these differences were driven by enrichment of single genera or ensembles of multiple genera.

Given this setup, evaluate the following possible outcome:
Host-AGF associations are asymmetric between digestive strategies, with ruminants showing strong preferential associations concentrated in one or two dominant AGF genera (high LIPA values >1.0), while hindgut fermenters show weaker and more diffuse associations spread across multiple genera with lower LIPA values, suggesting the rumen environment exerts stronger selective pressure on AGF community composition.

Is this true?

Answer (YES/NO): NO